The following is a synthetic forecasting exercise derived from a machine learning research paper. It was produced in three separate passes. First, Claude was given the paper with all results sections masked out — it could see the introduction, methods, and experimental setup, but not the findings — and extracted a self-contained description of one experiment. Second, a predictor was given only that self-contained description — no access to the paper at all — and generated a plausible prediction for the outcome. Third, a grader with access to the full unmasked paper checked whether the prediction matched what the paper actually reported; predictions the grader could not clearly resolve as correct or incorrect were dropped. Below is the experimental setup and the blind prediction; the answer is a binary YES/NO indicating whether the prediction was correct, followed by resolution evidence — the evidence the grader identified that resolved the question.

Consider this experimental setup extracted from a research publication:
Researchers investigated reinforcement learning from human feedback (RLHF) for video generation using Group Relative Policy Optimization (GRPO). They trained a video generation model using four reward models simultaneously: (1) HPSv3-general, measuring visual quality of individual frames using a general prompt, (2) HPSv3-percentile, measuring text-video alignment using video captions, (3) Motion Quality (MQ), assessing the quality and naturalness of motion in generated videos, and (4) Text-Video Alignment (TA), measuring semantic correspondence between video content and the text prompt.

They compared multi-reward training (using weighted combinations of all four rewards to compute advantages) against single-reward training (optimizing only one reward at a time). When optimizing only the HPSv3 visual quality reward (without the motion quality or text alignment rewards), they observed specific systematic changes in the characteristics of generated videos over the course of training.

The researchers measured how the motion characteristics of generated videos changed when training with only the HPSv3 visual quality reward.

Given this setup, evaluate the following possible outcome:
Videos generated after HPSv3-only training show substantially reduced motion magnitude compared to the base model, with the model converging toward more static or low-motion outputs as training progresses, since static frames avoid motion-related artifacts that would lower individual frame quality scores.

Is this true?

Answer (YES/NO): YES